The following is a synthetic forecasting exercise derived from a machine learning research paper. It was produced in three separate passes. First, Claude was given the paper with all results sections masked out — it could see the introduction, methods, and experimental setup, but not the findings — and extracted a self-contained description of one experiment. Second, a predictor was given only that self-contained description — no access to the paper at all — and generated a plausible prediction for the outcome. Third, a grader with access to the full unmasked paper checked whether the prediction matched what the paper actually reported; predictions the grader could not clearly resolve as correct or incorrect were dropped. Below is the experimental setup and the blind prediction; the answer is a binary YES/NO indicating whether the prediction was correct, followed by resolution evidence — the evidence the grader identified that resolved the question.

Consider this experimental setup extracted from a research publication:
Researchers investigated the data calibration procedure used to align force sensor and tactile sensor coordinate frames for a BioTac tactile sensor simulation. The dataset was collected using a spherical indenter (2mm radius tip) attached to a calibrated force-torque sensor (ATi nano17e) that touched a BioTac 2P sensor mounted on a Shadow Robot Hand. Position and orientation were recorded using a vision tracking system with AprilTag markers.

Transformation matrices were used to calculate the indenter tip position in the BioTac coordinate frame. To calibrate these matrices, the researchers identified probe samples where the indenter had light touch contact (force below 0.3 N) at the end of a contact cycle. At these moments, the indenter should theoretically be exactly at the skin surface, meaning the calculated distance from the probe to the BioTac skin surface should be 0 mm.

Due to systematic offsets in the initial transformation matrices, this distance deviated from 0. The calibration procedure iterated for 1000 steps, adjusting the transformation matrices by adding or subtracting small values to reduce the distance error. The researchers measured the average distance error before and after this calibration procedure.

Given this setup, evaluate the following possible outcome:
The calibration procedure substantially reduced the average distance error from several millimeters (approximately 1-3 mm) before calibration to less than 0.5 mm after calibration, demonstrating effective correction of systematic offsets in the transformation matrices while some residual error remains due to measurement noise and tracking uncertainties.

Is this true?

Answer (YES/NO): NO